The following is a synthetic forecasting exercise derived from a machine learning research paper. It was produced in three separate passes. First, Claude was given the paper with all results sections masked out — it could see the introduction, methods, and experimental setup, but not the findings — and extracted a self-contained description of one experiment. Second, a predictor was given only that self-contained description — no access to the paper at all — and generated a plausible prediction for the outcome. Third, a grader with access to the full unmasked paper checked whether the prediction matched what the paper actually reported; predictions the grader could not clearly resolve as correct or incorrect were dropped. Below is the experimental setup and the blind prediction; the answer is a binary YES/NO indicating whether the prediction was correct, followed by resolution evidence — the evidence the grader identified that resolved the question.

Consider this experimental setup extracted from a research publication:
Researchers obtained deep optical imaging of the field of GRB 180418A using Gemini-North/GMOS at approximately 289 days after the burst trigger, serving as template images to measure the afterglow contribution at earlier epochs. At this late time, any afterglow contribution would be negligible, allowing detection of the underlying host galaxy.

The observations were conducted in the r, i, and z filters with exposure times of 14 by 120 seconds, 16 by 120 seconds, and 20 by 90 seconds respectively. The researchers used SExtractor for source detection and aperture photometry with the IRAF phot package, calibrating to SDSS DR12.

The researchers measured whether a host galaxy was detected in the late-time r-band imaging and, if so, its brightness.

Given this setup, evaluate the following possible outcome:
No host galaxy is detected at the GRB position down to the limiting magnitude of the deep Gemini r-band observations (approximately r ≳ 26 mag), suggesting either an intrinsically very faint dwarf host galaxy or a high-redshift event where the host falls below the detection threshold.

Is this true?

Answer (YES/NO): NO